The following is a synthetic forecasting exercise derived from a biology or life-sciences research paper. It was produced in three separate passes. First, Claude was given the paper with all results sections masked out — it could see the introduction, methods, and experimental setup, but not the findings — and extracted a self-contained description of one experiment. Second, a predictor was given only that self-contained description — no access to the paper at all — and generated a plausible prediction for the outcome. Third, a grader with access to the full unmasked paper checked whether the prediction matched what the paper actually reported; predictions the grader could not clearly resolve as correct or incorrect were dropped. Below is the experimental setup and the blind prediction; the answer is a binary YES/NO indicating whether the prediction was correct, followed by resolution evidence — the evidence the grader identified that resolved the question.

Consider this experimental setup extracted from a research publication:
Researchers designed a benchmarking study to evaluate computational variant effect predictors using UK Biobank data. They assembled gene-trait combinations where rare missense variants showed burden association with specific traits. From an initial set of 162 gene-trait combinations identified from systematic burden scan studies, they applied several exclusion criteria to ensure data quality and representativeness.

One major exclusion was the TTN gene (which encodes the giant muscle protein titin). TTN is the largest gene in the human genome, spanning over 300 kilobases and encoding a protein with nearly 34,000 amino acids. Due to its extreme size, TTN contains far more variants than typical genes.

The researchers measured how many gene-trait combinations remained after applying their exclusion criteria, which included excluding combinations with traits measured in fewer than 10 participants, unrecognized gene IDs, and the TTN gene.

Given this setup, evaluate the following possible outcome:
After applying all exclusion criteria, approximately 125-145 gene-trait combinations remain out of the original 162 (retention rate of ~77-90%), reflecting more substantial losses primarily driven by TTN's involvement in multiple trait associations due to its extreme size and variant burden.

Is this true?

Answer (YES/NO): YES